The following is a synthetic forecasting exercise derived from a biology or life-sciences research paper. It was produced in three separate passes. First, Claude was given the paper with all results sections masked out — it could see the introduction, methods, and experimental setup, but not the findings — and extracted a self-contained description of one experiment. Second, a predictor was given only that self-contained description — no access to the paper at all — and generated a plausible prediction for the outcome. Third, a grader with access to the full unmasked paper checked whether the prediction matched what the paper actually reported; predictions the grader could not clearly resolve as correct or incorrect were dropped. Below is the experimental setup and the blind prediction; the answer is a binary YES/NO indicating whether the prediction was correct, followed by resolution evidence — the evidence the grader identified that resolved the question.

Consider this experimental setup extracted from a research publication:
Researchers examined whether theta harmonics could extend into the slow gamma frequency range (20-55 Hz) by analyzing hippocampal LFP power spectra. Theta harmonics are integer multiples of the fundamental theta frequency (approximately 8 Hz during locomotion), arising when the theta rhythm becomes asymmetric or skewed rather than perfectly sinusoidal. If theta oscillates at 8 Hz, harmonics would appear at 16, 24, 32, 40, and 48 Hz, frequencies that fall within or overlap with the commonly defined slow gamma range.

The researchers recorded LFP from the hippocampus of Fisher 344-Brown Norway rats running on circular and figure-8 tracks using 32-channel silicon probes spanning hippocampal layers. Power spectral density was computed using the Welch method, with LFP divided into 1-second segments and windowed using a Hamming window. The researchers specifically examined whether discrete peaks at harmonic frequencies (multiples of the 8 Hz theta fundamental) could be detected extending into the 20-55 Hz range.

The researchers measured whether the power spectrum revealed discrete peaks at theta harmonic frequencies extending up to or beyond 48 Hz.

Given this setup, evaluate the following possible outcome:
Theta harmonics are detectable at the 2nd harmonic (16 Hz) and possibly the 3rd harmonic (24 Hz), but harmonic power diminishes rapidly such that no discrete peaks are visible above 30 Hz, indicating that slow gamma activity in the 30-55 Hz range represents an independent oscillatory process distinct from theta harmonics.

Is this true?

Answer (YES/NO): NO